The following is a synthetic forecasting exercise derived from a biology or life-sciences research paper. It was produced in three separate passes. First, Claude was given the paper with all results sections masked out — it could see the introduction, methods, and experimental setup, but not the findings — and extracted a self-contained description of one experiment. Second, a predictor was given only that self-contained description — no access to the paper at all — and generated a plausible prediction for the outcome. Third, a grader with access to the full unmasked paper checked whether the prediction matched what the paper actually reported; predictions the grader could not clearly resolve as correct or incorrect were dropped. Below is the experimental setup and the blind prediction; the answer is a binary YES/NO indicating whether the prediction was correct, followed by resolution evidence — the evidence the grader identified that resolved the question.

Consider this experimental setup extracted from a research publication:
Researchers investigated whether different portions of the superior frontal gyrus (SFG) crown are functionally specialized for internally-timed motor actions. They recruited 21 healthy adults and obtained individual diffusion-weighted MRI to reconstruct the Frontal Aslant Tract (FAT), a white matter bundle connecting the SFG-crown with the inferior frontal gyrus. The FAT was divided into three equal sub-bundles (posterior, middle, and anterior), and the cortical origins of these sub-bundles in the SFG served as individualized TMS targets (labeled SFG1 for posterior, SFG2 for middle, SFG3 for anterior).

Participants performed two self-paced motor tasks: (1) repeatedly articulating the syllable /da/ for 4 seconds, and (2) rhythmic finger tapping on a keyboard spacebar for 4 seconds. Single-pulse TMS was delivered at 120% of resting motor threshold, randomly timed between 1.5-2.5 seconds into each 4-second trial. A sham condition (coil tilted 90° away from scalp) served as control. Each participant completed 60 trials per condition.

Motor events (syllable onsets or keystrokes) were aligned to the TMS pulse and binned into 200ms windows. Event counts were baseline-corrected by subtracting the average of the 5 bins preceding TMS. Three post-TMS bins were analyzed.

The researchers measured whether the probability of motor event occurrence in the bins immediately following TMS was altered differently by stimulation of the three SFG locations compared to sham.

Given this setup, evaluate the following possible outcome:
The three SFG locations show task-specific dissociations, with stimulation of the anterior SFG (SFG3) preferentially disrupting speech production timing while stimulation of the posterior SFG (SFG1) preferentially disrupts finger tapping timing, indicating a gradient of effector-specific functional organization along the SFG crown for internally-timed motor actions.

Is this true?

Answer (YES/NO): NO